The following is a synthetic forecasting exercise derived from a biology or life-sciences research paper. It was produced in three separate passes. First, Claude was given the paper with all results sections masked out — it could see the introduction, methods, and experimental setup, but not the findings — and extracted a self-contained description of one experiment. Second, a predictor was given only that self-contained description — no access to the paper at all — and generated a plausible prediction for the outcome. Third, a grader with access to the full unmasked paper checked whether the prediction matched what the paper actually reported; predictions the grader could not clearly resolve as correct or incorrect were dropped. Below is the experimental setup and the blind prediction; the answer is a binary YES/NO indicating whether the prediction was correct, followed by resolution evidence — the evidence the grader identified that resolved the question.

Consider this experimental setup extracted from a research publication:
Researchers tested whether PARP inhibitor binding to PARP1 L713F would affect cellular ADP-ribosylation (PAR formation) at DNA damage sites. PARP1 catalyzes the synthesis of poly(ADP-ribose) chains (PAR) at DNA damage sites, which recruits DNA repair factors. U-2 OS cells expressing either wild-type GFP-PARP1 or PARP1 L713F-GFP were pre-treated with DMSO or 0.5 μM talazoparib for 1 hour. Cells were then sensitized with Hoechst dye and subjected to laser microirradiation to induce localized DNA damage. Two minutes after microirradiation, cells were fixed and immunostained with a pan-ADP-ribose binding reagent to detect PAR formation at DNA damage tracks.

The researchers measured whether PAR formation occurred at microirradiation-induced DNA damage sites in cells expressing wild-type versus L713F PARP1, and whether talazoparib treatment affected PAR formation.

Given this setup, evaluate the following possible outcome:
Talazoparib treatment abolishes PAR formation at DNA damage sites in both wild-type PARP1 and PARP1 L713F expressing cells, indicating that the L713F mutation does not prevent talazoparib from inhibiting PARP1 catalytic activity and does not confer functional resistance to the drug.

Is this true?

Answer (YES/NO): YES